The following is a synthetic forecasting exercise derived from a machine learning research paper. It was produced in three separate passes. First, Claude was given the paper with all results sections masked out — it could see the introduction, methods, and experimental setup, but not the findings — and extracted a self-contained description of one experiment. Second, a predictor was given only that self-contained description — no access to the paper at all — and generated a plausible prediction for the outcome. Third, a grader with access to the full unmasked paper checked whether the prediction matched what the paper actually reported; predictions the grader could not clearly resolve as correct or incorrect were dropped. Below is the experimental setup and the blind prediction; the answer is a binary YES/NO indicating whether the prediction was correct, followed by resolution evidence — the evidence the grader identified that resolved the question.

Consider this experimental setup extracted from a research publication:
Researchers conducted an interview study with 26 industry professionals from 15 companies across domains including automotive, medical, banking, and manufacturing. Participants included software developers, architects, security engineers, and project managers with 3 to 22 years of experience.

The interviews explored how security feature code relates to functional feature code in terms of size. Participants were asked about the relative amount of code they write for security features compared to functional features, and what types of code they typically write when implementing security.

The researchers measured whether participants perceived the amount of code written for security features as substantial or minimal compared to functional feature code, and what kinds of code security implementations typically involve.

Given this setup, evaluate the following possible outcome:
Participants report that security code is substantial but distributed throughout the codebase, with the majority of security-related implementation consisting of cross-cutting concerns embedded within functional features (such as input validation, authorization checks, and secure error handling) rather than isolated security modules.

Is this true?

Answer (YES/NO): NO